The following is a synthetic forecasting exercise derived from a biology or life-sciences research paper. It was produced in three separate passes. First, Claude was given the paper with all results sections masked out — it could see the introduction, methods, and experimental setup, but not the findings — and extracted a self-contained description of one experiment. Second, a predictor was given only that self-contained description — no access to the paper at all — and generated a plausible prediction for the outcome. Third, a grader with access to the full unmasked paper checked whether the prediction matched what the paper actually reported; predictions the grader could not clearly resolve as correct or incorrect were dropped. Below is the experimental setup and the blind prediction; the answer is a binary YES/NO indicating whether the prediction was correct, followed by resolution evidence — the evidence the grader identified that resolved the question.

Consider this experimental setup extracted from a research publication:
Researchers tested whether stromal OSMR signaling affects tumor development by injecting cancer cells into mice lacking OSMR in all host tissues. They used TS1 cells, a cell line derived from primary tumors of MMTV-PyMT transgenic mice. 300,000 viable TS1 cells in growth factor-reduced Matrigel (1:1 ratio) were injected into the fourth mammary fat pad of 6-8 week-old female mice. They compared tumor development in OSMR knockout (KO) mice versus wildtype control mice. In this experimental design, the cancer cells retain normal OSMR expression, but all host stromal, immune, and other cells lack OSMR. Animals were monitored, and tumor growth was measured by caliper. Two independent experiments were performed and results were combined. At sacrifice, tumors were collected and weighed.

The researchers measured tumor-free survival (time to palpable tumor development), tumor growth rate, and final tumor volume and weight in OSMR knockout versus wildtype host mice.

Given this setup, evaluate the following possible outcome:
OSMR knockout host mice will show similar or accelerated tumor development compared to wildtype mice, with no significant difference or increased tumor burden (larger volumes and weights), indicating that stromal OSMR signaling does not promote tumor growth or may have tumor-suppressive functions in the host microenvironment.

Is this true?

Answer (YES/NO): NO